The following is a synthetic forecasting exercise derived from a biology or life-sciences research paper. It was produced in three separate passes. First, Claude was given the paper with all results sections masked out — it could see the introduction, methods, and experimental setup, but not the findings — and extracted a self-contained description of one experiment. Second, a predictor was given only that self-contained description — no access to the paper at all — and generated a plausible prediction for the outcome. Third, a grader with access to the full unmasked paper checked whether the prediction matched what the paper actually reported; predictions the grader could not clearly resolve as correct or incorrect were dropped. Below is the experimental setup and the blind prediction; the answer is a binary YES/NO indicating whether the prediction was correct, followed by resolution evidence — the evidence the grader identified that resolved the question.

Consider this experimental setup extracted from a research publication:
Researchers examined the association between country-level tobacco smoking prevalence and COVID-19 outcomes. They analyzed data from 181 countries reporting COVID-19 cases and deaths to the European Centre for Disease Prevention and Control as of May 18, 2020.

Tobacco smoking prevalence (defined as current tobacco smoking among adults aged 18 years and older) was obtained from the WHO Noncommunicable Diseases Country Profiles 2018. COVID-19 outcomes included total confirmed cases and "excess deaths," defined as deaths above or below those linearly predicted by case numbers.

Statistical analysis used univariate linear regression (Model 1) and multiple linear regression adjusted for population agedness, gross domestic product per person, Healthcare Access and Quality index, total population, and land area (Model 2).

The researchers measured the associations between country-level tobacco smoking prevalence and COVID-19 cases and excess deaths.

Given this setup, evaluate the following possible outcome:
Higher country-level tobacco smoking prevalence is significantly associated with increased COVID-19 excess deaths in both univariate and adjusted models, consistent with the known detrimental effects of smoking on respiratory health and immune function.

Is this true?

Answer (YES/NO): NO